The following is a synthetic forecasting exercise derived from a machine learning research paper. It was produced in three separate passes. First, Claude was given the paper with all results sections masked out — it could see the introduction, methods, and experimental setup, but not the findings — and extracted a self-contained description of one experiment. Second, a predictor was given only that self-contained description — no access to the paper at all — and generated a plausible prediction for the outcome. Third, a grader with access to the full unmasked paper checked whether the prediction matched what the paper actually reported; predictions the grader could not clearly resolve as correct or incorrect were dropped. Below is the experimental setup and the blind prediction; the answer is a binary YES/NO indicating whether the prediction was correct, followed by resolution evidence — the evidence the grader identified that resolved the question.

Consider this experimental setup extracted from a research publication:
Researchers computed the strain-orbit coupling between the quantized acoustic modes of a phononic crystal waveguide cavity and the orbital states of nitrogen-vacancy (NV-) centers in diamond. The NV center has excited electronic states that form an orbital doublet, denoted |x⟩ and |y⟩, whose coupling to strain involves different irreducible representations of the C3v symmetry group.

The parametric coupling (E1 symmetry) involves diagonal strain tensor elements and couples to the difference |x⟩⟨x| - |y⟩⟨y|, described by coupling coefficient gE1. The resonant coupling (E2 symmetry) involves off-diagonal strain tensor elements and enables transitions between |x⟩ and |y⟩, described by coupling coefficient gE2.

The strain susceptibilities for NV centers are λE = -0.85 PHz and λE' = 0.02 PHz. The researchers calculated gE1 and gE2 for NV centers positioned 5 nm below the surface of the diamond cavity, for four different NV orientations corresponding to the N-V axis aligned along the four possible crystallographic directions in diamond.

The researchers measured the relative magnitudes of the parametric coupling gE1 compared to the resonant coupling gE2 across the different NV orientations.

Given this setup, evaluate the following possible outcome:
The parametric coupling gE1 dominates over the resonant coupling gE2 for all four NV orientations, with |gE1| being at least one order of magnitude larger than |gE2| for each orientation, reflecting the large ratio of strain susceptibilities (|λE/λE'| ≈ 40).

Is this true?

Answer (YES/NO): NO